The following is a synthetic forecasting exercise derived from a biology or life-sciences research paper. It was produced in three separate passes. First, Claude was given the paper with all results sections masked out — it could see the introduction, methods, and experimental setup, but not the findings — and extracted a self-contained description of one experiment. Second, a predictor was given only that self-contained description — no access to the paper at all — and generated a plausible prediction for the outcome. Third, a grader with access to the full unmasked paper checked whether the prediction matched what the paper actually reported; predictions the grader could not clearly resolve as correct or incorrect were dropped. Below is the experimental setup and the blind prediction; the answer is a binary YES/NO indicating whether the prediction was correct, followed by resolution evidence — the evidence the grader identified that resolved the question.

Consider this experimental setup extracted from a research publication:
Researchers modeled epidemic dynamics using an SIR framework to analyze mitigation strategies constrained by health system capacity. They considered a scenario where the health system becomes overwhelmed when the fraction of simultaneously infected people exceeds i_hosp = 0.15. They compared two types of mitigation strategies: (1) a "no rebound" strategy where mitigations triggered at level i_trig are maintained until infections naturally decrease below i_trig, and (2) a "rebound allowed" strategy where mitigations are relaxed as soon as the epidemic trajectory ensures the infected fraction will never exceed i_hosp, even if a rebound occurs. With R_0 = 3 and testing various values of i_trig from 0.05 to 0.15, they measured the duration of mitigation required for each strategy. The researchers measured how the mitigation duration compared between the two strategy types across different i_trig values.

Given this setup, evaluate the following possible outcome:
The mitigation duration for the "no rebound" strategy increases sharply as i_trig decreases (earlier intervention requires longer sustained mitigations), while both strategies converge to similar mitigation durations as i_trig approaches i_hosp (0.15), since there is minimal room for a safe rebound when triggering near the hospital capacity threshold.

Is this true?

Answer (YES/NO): YES